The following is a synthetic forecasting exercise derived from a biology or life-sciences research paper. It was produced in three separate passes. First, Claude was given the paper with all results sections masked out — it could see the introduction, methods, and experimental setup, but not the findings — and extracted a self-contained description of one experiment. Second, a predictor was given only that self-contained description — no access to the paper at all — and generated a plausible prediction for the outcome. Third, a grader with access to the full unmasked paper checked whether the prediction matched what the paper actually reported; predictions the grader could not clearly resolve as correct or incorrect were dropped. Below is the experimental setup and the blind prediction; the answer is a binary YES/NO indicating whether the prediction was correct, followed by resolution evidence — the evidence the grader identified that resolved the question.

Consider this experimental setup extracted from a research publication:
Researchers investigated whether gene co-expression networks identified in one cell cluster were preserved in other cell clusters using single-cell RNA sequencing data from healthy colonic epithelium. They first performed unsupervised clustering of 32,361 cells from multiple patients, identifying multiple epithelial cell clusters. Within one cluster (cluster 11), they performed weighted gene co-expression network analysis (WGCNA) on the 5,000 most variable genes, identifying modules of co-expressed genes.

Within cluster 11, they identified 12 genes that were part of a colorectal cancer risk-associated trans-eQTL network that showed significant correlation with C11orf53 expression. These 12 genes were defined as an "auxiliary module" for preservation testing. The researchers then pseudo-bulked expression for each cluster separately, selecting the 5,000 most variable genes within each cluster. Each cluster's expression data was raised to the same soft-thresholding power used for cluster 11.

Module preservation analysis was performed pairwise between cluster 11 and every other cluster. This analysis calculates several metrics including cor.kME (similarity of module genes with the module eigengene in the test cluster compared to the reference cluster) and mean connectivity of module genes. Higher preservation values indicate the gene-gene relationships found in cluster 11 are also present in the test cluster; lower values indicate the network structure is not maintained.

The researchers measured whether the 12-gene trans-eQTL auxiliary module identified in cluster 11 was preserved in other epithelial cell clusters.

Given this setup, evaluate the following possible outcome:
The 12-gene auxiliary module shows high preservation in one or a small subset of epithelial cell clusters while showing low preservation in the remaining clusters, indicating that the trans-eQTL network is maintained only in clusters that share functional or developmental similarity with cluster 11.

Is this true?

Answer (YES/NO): NO